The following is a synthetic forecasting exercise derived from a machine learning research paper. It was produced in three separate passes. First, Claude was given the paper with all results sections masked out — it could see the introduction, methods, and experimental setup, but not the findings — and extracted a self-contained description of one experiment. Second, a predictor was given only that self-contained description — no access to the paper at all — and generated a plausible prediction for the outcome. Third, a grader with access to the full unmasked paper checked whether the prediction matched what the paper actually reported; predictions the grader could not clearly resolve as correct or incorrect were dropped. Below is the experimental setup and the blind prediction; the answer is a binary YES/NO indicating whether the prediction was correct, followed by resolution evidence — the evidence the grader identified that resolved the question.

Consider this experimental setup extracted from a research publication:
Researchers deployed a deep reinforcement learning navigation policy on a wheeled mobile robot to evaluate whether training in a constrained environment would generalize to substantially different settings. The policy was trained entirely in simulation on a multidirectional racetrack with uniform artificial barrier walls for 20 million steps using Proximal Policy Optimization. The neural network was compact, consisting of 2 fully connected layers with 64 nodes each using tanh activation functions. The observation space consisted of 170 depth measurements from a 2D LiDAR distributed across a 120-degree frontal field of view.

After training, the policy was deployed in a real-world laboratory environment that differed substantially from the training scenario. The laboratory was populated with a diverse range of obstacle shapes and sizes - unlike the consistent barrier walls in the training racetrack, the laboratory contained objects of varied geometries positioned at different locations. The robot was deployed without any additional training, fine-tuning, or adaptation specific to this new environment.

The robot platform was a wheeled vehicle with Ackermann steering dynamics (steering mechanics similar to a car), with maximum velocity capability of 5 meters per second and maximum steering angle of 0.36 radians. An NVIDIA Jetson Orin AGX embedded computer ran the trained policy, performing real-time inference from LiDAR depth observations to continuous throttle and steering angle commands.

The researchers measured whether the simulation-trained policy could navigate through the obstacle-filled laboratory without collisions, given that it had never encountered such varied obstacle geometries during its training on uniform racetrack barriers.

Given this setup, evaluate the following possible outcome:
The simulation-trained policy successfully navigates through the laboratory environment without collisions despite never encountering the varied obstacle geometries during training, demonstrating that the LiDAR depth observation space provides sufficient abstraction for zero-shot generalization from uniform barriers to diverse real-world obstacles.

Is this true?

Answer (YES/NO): YES